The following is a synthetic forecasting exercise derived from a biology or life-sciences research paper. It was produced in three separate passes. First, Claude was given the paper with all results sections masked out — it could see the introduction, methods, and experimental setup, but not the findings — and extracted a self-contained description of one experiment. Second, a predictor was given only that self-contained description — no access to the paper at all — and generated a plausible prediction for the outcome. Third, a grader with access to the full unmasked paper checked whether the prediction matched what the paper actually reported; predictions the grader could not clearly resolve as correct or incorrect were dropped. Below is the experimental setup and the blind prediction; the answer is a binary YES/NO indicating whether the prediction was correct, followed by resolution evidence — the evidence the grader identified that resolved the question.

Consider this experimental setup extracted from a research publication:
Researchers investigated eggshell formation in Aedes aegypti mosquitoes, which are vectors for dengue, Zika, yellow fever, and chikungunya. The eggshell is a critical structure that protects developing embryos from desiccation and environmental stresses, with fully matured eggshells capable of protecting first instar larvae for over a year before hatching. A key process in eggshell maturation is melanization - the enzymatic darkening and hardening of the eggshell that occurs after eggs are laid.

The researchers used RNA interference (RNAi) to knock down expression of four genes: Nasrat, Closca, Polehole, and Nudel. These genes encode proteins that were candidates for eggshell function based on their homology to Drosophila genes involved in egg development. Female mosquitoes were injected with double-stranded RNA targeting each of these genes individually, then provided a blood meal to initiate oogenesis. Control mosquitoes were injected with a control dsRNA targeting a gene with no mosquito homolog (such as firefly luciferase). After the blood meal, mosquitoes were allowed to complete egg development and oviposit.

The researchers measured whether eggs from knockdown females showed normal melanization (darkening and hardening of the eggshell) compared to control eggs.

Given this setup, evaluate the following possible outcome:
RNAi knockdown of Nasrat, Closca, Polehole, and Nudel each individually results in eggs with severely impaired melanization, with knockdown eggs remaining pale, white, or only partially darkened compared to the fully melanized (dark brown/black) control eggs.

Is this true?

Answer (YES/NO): YES